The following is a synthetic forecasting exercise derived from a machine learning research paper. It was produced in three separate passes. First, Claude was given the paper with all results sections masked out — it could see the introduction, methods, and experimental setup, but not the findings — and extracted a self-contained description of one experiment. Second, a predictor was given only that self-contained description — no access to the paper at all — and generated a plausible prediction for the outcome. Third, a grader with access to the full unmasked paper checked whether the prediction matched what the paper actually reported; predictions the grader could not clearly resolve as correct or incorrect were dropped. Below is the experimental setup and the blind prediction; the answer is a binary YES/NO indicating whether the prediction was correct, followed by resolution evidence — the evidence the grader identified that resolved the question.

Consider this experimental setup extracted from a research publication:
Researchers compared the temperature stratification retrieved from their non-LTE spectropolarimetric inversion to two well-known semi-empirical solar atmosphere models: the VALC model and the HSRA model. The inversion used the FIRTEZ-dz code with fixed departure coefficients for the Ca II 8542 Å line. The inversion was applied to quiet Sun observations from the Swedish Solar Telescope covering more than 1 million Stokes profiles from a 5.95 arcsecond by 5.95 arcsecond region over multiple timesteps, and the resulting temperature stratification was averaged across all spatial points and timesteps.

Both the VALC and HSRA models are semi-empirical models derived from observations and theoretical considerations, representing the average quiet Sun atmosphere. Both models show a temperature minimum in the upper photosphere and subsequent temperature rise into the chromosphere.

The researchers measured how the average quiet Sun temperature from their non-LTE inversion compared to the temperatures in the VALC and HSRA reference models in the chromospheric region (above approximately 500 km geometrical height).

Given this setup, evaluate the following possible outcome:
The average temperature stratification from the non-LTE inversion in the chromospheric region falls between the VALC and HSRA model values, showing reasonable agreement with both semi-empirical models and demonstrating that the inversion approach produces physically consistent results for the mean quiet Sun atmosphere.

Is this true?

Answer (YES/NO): NO